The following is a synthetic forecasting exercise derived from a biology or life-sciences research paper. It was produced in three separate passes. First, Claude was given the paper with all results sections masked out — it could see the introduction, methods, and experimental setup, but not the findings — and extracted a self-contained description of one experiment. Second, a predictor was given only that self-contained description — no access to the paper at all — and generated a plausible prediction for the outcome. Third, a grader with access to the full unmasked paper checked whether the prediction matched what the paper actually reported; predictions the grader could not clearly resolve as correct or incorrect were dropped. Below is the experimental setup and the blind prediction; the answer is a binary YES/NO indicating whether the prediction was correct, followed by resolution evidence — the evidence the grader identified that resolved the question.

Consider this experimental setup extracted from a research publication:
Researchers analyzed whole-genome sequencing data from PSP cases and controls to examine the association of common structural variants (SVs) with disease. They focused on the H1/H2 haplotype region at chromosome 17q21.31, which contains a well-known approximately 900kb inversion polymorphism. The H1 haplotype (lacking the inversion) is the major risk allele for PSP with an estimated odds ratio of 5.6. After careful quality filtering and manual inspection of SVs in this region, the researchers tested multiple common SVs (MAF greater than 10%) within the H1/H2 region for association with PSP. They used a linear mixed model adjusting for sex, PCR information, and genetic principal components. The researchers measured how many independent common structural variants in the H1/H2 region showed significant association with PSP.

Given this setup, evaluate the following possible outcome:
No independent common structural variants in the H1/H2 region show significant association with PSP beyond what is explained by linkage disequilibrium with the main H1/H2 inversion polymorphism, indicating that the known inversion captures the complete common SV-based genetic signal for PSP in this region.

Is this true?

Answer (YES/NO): YES